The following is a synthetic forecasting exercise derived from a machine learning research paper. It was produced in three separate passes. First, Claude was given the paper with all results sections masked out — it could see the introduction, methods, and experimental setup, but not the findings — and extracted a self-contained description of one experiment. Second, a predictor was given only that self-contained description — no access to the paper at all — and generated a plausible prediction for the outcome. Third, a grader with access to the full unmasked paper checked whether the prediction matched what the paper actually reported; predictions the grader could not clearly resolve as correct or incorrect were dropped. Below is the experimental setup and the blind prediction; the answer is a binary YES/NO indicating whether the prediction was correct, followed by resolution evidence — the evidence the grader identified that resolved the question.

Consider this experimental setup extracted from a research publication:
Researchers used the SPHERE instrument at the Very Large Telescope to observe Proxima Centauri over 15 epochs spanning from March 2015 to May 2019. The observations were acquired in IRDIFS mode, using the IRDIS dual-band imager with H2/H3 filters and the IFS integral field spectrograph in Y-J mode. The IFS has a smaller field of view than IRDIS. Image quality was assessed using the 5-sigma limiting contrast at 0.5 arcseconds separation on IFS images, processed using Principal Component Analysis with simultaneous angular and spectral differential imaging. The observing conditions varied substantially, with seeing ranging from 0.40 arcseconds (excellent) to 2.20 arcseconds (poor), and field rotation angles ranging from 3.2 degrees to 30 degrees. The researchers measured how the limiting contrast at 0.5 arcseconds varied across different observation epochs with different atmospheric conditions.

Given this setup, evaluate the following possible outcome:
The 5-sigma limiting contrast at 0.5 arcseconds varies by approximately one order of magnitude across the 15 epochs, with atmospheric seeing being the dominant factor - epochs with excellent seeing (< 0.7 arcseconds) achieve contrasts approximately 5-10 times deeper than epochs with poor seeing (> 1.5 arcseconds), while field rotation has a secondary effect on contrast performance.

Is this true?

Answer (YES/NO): NO